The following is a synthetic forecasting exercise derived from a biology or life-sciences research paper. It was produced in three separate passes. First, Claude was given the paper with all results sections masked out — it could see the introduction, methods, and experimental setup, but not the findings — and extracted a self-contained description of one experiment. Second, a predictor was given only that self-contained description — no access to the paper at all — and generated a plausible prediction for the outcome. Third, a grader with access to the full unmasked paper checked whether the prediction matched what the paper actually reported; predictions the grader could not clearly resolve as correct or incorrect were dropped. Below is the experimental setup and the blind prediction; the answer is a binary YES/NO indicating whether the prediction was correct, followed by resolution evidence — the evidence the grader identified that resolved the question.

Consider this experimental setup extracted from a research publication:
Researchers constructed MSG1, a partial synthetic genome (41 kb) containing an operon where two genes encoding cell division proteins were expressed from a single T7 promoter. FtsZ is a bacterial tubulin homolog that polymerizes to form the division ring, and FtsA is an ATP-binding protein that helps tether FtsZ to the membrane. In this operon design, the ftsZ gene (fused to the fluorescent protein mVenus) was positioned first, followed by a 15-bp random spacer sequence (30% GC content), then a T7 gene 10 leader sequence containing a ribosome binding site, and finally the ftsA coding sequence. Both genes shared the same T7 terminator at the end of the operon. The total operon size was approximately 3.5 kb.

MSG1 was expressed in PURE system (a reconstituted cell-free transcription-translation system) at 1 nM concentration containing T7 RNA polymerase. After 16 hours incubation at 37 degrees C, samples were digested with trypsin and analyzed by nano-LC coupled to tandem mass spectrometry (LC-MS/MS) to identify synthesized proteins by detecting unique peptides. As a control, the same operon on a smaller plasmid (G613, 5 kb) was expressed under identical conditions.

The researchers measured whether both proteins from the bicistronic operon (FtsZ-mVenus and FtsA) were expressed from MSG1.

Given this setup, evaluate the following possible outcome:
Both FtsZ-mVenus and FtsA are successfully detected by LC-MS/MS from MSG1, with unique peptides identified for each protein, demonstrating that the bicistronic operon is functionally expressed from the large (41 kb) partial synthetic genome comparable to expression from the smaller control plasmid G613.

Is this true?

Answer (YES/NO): NO